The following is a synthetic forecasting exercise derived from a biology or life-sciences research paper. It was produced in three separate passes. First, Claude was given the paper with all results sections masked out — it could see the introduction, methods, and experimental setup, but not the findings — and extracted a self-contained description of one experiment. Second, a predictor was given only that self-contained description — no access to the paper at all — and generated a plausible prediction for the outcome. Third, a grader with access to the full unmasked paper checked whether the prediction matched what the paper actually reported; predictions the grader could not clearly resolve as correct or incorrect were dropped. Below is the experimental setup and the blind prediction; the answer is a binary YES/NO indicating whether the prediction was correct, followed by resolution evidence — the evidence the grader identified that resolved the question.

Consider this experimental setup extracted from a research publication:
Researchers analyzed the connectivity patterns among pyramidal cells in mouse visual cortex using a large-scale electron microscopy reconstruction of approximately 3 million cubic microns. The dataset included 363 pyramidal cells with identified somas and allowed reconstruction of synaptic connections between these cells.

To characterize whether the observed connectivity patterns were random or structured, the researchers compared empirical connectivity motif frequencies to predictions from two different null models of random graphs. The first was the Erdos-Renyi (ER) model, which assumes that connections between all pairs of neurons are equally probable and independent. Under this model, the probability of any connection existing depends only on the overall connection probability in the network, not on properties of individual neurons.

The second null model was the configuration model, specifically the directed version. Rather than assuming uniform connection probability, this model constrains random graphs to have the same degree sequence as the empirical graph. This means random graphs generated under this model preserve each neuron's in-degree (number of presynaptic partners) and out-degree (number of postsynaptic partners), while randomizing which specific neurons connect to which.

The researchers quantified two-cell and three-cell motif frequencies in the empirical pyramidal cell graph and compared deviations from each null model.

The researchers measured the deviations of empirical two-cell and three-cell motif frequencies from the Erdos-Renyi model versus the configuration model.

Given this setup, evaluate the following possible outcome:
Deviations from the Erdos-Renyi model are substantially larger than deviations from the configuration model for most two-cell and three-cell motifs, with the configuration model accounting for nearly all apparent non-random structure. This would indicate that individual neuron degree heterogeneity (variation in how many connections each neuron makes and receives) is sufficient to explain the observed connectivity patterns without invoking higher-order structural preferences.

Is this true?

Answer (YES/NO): NO